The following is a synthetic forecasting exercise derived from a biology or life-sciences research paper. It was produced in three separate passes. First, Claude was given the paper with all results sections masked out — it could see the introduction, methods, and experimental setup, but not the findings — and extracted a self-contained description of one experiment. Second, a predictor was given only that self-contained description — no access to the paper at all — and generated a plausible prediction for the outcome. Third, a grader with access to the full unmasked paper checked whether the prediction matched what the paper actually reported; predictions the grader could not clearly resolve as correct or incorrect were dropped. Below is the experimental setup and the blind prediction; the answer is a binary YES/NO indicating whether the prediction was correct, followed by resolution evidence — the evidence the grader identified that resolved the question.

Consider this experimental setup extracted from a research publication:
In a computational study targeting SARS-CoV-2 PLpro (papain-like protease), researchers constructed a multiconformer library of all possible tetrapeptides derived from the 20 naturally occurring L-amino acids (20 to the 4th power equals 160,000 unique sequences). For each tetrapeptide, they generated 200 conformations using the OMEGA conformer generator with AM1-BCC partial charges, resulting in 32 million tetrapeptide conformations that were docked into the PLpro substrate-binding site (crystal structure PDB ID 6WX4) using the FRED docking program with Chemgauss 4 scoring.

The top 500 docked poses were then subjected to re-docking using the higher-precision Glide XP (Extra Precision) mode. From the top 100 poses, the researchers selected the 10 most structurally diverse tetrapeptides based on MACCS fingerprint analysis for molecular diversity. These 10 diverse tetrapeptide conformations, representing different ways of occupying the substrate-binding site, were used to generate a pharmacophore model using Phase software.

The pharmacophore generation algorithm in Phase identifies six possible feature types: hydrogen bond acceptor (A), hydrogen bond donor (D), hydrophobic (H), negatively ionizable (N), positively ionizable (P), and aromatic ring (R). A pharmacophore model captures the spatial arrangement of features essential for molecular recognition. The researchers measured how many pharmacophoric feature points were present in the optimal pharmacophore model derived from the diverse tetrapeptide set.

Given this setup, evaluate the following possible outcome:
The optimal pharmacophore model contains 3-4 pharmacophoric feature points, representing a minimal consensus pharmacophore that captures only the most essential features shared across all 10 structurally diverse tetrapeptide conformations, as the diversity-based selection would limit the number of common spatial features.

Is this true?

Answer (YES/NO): NO